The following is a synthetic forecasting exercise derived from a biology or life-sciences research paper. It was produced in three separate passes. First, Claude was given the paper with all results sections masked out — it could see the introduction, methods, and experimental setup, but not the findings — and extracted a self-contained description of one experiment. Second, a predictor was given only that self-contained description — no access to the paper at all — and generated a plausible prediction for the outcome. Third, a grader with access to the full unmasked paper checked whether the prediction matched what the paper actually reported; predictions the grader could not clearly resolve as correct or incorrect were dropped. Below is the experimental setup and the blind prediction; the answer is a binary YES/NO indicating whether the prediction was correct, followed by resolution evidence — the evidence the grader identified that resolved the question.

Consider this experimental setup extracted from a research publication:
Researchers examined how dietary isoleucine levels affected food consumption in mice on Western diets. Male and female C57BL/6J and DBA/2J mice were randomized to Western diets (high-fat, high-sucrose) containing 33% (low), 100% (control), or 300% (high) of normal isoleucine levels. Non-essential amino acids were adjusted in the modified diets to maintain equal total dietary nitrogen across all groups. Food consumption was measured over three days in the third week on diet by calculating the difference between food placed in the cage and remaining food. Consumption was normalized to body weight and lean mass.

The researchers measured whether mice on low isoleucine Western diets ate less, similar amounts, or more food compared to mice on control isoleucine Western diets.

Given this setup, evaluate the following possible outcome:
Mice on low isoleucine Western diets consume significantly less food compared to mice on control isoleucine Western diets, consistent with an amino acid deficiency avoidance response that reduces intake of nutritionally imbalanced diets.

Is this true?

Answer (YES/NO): NO